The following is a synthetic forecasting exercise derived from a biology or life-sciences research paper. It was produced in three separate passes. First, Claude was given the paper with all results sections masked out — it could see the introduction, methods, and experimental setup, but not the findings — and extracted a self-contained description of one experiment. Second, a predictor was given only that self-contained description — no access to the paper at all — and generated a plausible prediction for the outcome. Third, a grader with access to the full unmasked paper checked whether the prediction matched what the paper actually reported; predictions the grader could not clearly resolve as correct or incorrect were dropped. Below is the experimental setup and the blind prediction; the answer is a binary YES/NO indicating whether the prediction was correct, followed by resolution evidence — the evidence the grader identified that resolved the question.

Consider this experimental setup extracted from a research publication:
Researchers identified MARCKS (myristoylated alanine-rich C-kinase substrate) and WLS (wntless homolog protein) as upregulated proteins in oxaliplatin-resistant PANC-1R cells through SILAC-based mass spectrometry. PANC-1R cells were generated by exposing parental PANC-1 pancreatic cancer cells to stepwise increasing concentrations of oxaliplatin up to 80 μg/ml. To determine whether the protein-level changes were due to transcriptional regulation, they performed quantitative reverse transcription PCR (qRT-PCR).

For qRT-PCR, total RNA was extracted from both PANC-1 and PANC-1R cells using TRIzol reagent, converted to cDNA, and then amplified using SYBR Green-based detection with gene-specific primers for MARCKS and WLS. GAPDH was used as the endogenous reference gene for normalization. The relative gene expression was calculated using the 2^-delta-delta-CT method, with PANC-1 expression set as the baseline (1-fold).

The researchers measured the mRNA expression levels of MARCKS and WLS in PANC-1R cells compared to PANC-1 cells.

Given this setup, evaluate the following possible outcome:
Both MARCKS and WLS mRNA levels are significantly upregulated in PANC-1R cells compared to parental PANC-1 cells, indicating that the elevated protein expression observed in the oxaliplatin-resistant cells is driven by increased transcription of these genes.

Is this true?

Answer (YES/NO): YES